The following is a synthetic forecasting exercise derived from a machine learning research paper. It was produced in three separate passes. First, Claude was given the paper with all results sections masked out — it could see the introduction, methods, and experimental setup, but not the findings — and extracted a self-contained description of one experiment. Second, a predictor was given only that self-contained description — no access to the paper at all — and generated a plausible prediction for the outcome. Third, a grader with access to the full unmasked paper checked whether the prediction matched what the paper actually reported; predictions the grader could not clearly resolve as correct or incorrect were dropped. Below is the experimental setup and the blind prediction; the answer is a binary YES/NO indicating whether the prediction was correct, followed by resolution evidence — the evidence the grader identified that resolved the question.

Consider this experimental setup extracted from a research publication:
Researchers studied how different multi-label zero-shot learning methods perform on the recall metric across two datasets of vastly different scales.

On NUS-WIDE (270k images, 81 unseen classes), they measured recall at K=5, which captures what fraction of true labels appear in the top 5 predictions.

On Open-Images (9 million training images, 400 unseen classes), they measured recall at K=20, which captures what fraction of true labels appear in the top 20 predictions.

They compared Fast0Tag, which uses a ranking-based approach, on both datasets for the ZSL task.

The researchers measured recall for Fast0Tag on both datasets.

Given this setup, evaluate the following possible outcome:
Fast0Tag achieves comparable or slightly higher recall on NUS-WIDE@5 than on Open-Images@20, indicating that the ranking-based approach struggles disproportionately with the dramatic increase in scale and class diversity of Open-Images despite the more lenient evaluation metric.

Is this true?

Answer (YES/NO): NO